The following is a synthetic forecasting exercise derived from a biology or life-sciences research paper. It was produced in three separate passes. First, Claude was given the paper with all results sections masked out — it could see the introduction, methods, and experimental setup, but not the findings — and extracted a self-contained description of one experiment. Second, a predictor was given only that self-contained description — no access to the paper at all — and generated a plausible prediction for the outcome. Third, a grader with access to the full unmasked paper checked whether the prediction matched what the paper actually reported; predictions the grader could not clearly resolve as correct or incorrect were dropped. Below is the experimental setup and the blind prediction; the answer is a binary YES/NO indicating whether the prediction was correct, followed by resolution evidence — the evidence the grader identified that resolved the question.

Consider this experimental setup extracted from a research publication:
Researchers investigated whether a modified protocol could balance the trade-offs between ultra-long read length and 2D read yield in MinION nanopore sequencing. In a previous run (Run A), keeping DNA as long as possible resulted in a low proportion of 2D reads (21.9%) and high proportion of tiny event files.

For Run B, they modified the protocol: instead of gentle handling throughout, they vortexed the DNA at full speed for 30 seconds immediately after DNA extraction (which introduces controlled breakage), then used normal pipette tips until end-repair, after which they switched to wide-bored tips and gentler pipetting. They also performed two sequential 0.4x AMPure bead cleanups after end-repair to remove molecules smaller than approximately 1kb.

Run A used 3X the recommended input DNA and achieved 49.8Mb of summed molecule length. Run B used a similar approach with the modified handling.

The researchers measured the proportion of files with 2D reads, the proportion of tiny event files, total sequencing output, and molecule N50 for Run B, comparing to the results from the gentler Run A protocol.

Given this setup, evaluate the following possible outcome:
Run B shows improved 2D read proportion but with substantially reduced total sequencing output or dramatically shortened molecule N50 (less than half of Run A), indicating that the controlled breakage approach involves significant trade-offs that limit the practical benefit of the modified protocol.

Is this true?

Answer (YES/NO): NO